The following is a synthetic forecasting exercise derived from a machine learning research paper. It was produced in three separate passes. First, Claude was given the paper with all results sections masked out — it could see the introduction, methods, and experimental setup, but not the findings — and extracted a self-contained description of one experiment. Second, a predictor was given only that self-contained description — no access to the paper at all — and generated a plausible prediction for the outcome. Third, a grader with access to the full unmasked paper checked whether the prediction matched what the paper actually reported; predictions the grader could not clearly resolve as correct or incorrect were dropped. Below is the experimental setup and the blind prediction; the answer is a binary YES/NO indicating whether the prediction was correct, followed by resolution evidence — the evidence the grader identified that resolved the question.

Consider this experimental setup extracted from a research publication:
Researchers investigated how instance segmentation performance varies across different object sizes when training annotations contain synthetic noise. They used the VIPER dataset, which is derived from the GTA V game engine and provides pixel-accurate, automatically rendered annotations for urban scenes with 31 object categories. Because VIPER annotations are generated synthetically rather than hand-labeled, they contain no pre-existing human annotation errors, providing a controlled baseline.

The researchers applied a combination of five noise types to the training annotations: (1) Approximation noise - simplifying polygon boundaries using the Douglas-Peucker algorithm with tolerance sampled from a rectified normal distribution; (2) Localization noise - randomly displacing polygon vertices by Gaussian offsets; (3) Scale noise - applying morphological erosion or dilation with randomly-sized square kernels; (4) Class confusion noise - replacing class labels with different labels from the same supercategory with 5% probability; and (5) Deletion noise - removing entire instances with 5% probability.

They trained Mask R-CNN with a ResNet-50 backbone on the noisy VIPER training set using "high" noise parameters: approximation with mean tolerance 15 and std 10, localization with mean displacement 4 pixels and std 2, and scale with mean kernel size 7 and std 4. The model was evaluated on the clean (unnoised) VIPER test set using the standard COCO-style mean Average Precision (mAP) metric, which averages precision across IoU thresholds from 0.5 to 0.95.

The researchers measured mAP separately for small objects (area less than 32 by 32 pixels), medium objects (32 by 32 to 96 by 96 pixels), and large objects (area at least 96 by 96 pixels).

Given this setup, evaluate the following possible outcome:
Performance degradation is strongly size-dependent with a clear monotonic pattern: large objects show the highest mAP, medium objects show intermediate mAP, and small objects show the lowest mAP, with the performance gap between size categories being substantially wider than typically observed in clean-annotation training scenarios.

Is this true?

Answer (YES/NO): NO